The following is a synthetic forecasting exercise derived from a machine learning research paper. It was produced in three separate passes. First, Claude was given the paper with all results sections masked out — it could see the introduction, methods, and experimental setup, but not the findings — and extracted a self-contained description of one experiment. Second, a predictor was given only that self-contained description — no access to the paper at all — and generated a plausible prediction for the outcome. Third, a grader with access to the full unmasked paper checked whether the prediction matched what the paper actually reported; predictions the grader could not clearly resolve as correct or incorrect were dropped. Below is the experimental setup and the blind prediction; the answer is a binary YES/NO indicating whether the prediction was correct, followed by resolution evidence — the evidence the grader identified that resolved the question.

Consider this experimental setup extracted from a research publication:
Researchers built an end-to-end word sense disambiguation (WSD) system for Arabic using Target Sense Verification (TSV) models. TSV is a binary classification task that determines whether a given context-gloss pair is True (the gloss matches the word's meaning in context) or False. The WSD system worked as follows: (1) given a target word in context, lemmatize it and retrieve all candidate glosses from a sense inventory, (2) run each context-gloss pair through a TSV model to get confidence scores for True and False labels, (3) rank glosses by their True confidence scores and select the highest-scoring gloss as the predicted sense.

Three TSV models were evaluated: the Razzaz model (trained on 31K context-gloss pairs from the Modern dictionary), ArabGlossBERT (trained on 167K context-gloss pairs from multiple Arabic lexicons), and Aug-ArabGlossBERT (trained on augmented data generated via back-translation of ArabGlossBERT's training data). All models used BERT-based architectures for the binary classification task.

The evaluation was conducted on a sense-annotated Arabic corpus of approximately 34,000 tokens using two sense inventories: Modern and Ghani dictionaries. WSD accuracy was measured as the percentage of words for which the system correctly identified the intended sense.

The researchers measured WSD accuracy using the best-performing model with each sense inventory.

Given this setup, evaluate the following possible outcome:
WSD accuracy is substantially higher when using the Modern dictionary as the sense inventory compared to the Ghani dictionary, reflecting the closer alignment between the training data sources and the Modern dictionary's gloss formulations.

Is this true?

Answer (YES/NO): NO